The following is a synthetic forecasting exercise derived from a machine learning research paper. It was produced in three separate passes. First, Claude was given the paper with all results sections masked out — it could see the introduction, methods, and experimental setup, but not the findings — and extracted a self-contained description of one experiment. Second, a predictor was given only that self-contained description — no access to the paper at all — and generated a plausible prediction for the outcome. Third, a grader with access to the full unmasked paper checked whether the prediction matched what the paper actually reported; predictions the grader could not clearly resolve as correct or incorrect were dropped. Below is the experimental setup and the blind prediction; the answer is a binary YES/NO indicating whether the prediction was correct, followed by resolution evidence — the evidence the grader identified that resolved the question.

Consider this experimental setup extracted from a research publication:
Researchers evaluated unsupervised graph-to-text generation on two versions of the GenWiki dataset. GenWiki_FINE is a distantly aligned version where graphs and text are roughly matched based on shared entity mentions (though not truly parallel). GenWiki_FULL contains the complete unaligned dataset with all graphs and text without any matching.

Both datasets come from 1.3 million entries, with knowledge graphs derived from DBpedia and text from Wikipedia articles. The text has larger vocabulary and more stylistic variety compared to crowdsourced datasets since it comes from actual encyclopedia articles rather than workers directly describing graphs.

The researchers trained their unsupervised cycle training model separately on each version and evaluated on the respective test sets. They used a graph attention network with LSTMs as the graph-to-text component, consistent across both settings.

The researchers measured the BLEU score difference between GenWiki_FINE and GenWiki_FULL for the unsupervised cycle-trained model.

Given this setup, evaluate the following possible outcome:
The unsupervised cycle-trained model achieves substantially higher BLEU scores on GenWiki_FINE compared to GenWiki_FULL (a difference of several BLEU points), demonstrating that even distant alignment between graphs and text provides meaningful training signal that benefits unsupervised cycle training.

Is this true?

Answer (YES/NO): NO